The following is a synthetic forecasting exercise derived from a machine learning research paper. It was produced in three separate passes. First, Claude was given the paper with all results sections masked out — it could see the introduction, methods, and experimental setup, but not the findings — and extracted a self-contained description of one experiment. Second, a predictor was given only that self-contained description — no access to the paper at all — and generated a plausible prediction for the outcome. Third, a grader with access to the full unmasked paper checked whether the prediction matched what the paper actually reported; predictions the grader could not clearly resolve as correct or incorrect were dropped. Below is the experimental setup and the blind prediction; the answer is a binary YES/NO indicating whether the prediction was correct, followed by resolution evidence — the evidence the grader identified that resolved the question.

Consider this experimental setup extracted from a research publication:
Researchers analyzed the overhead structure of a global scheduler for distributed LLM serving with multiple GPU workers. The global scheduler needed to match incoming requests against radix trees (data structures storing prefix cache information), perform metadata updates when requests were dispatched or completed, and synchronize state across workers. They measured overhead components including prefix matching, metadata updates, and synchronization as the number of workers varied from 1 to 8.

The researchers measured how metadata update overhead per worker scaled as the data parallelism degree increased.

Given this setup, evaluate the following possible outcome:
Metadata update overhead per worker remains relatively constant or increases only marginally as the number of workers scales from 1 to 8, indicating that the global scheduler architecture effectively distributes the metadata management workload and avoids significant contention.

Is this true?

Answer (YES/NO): YES